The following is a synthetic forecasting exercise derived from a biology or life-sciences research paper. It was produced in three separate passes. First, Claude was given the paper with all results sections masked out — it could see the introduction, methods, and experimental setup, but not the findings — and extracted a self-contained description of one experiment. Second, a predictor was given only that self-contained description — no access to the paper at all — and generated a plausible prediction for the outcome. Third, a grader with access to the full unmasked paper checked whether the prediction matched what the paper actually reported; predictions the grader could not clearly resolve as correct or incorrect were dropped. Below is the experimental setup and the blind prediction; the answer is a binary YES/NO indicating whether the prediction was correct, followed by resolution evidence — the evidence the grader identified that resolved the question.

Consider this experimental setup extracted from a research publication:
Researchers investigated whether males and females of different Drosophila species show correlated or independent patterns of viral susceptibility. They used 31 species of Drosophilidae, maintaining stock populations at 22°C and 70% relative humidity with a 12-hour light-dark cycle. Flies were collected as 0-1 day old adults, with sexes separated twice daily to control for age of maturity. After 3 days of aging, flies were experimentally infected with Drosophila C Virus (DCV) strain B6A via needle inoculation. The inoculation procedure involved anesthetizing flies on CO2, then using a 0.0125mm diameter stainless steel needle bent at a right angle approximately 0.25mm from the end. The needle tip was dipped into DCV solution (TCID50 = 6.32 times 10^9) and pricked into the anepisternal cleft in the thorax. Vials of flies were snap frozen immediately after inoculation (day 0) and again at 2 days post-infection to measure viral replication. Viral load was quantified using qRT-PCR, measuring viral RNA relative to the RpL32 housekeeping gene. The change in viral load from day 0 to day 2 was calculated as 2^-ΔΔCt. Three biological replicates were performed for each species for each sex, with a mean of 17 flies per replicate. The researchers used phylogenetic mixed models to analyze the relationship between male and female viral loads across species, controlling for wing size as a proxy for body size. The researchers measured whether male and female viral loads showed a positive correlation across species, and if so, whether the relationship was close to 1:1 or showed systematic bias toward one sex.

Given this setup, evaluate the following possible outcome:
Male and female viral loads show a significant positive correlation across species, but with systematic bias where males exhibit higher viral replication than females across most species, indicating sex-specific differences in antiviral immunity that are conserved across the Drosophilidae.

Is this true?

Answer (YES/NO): NO